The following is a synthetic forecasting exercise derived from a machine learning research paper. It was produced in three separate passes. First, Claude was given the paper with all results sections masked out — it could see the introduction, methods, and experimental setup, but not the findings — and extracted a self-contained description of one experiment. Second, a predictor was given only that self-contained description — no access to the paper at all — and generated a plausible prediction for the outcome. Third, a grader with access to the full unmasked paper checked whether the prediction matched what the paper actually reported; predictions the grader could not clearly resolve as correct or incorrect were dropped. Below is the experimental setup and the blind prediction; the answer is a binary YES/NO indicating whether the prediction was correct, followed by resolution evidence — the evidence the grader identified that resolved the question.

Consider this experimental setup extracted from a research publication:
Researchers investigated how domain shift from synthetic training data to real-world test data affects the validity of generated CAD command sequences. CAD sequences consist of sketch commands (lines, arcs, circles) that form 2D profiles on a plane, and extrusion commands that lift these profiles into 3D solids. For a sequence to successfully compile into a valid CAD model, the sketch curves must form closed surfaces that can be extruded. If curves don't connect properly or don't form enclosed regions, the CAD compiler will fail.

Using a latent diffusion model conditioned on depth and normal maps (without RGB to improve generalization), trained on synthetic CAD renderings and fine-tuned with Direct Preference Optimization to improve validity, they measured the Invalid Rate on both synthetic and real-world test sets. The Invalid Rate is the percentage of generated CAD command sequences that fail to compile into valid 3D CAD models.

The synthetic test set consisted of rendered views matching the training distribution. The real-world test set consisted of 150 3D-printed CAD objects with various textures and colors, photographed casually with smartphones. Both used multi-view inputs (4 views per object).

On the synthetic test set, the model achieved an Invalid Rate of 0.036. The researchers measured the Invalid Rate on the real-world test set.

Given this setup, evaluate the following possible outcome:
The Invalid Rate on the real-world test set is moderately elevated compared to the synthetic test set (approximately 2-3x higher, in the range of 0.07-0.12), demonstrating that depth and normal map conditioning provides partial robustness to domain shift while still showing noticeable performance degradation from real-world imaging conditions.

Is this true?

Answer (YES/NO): NO